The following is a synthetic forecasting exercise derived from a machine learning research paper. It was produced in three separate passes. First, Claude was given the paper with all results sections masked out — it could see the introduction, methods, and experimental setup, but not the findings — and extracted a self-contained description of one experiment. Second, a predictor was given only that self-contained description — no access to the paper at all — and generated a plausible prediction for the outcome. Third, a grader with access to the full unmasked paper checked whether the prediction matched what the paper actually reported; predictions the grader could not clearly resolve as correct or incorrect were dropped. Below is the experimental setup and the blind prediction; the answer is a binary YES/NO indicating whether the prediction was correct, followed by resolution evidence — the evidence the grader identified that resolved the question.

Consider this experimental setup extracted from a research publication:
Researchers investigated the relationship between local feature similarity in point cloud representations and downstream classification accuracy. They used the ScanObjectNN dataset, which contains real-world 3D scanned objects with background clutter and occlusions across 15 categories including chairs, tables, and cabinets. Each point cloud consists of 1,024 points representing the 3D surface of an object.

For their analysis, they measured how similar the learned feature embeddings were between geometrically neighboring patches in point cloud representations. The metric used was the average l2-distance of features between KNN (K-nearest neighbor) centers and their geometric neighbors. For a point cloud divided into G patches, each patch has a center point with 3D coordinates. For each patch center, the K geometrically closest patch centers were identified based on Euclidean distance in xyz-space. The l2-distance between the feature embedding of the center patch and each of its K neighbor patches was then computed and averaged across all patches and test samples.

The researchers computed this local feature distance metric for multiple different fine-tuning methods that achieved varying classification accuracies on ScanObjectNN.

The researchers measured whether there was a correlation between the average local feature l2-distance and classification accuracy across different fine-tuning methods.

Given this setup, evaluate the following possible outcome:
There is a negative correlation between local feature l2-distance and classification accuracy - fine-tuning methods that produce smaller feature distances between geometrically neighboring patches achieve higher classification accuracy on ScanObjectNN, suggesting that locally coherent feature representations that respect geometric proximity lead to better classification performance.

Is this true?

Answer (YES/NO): YES